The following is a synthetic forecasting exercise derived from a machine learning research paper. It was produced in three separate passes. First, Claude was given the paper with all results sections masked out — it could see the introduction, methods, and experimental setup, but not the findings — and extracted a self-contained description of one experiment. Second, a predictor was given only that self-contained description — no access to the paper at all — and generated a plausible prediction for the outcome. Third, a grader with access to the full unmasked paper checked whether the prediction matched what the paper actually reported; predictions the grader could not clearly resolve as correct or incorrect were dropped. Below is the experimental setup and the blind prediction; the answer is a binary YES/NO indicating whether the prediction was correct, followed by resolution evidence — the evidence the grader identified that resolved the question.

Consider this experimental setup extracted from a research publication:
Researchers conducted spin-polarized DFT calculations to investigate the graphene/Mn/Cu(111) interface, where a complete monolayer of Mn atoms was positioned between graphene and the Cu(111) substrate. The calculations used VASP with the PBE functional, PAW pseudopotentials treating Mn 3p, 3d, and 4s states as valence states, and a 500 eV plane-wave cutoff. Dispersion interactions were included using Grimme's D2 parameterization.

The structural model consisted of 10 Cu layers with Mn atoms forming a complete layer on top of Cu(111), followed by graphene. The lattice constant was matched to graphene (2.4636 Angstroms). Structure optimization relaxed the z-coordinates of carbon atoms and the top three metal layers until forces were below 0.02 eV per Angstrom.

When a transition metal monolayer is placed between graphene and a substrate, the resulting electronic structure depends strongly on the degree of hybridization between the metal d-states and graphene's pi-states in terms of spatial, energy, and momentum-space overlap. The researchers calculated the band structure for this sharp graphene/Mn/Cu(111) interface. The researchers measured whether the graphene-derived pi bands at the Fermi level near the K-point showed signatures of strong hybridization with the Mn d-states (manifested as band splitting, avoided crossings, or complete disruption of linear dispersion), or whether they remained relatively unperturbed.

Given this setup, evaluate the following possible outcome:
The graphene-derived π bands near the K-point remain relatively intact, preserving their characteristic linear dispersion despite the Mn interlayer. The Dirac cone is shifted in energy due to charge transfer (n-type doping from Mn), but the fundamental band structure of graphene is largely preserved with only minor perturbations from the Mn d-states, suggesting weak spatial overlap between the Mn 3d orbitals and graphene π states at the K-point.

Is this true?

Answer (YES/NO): NO